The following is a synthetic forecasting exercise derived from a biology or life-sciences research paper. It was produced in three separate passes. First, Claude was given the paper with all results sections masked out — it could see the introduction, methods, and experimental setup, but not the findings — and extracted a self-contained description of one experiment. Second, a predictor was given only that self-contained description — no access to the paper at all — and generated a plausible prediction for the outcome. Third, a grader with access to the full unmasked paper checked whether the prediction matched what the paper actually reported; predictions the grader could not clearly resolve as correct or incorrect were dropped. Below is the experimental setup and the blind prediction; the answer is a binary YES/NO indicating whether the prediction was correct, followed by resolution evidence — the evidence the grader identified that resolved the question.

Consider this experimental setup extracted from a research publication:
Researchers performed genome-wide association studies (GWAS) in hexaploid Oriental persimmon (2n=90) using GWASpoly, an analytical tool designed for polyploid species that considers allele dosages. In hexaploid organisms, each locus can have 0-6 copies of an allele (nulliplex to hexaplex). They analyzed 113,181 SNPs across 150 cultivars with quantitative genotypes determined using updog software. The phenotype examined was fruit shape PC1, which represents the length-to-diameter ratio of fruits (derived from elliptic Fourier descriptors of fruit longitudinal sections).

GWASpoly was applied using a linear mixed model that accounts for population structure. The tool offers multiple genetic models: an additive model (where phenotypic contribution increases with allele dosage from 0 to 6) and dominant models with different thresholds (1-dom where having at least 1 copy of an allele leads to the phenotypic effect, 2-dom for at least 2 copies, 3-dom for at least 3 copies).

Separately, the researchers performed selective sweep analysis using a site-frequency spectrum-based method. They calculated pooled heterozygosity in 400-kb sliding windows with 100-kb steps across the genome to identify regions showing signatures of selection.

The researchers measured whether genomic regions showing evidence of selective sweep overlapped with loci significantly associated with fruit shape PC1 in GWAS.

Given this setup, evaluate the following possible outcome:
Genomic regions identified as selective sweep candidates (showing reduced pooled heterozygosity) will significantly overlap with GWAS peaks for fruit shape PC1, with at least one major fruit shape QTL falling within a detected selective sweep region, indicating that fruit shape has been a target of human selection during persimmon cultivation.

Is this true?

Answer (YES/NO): NO